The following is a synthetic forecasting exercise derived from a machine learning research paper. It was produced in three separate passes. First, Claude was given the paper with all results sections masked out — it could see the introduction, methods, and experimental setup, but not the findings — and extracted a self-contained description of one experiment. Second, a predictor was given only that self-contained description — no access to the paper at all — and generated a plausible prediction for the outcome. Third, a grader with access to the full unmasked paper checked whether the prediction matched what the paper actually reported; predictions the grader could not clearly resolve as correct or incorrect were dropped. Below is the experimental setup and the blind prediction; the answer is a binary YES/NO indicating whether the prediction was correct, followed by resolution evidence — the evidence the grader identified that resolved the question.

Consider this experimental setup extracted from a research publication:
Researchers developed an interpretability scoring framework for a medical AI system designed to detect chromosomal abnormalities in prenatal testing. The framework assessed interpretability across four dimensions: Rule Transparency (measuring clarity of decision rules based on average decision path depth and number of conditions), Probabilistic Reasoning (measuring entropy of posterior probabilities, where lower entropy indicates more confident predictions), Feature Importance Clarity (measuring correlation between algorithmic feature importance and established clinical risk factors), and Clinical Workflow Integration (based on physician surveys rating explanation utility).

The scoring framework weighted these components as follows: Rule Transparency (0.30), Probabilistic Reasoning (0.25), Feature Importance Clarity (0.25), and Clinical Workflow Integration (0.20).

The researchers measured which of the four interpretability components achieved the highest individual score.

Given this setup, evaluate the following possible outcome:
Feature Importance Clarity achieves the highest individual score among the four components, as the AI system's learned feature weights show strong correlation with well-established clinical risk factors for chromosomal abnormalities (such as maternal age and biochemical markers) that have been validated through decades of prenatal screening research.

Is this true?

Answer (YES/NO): NO